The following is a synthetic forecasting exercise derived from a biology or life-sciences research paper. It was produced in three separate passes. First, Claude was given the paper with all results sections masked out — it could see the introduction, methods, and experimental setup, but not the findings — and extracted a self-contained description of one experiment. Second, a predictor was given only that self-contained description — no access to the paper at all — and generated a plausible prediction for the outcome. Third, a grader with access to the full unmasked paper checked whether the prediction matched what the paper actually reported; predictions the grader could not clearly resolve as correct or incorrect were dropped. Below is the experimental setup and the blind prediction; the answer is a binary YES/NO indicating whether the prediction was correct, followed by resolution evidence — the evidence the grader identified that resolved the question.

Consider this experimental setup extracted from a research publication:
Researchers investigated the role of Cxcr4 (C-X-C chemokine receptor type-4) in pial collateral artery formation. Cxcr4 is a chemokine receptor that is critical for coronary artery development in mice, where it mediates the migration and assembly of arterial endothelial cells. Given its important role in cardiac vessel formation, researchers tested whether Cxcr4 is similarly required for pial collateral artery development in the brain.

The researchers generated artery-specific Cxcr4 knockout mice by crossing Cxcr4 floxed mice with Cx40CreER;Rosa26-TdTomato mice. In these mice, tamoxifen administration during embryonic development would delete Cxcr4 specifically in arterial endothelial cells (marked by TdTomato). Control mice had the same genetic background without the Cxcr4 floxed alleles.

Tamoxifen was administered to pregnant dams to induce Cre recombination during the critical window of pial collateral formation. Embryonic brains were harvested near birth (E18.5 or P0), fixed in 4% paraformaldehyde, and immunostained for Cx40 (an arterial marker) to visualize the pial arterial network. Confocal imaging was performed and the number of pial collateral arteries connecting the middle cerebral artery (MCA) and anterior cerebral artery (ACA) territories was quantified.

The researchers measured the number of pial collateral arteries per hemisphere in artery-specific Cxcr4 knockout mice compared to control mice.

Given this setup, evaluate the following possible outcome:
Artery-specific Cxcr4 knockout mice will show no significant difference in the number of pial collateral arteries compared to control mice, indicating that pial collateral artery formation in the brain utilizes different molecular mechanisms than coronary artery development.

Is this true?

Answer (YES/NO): YES